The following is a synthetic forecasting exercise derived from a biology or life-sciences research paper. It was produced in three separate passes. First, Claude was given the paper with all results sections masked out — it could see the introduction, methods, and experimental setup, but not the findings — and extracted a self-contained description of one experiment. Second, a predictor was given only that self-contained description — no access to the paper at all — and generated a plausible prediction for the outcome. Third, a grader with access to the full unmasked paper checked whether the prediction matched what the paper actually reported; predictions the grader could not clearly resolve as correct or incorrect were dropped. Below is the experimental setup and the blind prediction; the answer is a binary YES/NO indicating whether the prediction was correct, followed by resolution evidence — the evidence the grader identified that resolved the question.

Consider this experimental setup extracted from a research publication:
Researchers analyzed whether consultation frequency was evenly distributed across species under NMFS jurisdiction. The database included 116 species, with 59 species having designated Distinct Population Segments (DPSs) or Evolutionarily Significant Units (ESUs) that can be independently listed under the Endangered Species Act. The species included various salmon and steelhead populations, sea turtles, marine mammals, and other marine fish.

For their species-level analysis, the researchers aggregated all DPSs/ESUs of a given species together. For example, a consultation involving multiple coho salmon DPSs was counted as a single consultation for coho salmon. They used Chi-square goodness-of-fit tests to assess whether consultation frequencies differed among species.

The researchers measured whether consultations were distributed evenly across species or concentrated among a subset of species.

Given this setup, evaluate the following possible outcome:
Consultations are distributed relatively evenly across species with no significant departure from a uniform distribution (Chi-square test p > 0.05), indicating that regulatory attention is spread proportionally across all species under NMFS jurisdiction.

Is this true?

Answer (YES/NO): NO